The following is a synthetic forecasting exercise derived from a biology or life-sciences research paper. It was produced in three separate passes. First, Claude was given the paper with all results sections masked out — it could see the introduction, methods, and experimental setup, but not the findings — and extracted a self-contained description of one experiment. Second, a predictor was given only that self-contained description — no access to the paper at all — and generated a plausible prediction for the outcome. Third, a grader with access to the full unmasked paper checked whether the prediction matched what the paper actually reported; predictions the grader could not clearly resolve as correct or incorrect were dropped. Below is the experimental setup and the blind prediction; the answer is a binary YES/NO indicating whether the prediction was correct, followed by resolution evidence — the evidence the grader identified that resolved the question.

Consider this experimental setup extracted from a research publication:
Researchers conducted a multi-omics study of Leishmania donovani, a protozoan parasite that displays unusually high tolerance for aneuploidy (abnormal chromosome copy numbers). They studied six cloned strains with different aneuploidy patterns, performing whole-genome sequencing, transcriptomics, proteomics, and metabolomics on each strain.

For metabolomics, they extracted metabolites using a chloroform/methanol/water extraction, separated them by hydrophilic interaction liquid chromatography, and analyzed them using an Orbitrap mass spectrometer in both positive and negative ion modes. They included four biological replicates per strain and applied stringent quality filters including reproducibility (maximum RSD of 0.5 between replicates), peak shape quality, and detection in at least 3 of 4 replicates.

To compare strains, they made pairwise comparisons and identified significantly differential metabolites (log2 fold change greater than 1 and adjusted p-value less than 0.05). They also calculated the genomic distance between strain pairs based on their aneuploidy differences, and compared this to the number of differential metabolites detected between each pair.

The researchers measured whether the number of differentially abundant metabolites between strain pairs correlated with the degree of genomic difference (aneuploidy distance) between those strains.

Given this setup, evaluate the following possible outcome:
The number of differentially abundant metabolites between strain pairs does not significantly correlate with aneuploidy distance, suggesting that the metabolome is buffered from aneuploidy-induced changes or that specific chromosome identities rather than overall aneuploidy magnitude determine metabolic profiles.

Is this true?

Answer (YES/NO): NO